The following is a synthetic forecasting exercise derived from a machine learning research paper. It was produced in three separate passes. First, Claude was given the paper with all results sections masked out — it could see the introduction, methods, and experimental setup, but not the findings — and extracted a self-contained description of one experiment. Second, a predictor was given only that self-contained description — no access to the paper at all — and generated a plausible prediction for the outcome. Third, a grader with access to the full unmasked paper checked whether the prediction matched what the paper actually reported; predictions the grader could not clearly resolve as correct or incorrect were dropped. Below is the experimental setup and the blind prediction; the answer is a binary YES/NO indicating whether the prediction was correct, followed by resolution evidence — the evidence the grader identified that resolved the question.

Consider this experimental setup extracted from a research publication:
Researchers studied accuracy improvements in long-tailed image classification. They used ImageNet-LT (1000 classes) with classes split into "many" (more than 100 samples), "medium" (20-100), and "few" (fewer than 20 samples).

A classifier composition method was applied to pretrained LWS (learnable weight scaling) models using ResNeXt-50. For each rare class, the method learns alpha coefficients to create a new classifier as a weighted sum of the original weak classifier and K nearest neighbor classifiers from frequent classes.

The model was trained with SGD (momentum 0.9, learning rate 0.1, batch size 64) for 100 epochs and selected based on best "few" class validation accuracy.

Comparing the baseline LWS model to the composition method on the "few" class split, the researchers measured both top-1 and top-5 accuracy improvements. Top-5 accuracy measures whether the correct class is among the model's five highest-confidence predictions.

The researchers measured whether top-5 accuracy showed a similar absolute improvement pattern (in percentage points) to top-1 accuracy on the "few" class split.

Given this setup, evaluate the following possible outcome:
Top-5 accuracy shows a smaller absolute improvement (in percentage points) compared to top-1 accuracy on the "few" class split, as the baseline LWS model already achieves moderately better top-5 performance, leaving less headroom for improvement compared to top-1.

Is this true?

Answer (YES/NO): YES